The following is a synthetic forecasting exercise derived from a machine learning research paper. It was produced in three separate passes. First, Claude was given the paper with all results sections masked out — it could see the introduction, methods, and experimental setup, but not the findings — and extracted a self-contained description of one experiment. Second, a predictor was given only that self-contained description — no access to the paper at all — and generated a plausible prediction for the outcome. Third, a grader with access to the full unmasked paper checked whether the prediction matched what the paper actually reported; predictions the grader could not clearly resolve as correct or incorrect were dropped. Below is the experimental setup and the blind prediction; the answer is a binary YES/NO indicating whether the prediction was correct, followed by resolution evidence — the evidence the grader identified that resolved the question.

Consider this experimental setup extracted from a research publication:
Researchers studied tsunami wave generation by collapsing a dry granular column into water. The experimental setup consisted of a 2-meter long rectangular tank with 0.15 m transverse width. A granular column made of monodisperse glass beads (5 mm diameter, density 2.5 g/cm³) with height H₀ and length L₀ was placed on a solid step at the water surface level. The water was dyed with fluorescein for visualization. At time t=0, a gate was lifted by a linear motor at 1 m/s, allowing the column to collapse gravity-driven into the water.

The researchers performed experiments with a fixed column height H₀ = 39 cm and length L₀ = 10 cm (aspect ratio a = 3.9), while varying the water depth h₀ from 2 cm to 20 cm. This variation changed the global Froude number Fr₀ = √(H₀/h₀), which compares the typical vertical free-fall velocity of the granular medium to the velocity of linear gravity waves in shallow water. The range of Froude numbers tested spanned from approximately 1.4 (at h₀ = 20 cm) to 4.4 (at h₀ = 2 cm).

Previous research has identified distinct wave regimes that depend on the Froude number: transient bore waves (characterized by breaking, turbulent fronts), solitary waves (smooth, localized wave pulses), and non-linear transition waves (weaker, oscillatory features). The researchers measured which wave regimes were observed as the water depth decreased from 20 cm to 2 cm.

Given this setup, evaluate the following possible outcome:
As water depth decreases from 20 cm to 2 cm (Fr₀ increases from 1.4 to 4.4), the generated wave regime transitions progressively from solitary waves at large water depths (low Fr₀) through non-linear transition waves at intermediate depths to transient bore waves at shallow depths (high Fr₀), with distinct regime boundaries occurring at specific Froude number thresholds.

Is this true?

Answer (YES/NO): NO